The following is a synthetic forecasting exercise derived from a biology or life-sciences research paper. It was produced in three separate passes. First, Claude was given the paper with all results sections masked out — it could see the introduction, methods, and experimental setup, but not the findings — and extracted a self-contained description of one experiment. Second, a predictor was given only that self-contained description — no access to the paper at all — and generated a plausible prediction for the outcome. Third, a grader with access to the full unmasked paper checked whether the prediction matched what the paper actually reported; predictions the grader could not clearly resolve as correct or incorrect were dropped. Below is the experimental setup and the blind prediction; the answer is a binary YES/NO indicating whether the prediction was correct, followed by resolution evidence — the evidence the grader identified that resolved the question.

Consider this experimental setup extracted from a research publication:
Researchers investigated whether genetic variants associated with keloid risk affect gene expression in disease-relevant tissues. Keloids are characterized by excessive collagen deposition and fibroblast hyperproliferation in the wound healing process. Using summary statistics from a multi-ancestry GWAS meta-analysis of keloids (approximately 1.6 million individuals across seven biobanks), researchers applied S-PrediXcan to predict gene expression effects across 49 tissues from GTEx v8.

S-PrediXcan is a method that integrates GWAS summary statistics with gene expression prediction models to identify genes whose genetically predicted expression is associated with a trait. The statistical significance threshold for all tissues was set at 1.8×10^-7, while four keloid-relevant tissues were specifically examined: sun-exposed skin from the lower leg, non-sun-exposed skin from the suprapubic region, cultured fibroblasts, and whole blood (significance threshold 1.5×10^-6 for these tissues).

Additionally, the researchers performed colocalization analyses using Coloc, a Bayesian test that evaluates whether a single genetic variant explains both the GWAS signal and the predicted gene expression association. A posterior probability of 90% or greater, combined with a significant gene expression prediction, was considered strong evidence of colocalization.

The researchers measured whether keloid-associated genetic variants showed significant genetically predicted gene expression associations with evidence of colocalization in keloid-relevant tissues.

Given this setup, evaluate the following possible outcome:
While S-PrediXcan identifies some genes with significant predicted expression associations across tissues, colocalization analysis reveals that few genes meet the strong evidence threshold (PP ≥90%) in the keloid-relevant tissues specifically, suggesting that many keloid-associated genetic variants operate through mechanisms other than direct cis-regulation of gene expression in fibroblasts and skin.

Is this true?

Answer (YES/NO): NO